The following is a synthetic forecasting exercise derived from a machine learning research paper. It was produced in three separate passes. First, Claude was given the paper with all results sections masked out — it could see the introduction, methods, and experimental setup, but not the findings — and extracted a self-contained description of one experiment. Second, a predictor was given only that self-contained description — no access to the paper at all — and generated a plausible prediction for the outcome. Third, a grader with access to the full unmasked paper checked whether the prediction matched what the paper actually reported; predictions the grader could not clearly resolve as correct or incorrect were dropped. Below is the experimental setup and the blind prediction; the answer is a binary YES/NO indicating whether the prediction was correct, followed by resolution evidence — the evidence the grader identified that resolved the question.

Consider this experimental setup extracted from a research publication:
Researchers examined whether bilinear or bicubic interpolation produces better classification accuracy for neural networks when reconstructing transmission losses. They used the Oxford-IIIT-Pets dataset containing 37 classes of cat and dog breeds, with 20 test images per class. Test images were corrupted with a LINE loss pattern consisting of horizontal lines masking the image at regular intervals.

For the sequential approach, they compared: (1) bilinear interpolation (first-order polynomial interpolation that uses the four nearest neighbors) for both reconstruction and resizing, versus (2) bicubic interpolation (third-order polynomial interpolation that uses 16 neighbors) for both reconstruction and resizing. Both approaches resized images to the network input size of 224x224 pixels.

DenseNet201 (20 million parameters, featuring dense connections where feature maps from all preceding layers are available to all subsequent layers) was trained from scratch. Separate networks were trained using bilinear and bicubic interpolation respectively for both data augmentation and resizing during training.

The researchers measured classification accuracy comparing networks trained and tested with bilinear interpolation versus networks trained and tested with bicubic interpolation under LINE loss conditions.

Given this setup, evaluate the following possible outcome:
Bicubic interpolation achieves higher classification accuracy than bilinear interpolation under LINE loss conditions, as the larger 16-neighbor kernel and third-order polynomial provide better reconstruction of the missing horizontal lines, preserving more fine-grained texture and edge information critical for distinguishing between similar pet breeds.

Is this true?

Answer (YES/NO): YES